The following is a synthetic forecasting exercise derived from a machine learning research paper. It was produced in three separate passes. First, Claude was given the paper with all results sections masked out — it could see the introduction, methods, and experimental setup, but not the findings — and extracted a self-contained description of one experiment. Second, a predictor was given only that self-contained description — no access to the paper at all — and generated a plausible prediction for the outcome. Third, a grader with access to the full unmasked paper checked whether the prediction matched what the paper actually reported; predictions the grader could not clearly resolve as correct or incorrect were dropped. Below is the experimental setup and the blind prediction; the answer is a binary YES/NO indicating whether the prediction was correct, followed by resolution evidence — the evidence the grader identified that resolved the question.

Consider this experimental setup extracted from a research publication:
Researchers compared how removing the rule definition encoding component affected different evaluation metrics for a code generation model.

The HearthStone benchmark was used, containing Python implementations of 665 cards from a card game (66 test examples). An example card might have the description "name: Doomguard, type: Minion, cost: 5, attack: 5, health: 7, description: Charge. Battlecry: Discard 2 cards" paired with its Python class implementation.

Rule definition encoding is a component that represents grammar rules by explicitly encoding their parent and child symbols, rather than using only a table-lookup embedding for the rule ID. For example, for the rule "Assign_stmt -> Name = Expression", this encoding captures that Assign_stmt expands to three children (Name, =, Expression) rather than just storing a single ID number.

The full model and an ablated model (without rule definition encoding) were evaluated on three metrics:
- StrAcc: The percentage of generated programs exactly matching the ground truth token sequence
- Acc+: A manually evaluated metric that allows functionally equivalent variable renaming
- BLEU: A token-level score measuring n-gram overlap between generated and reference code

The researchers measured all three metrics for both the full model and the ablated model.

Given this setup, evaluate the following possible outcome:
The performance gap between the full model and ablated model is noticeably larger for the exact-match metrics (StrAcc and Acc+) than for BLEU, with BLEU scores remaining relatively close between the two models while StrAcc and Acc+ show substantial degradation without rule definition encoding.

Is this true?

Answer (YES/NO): YES